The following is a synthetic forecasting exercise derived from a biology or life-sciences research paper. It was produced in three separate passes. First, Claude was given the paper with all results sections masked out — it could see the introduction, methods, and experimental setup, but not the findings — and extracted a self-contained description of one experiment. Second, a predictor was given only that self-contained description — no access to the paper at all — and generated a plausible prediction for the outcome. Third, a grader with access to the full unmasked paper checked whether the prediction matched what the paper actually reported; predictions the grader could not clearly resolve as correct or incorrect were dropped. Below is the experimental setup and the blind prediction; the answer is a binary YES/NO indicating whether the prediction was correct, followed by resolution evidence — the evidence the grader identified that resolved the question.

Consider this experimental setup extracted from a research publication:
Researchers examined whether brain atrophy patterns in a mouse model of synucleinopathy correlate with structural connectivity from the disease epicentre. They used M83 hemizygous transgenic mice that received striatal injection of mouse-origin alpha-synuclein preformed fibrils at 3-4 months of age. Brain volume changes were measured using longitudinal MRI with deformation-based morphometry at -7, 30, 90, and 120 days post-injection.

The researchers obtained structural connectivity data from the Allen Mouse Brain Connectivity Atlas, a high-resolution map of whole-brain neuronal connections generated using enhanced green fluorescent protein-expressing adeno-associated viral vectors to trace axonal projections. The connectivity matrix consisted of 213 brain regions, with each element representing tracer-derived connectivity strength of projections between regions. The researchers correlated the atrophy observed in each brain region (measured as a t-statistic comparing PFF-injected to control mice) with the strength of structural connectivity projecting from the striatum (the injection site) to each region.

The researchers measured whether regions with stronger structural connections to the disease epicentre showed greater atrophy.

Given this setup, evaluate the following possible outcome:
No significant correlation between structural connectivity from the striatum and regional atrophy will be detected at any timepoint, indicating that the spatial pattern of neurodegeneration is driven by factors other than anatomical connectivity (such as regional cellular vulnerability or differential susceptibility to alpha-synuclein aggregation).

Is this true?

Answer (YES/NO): YES